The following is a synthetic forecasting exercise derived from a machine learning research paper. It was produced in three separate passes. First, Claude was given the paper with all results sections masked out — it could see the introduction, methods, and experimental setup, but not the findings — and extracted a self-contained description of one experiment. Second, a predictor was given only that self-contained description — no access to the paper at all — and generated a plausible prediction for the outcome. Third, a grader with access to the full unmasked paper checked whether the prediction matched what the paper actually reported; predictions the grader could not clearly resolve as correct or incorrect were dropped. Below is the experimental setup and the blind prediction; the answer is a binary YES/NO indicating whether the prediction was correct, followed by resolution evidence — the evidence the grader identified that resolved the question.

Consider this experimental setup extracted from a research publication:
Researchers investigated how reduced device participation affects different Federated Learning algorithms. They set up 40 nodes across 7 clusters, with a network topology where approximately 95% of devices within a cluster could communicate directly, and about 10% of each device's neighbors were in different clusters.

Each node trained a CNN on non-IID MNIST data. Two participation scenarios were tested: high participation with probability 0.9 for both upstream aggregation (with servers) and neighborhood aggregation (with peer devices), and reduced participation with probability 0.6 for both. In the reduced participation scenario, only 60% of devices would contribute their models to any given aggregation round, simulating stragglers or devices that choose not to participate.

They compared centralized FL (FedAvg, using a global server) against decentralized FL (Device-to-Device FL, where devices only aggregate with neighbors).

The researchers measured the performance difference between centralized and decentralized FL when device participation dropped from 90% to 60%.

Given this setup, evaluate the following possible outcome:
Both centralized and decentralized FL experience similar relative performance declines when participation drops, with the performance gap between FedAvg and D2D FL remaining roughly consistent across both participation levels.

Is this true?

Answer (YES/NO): NO